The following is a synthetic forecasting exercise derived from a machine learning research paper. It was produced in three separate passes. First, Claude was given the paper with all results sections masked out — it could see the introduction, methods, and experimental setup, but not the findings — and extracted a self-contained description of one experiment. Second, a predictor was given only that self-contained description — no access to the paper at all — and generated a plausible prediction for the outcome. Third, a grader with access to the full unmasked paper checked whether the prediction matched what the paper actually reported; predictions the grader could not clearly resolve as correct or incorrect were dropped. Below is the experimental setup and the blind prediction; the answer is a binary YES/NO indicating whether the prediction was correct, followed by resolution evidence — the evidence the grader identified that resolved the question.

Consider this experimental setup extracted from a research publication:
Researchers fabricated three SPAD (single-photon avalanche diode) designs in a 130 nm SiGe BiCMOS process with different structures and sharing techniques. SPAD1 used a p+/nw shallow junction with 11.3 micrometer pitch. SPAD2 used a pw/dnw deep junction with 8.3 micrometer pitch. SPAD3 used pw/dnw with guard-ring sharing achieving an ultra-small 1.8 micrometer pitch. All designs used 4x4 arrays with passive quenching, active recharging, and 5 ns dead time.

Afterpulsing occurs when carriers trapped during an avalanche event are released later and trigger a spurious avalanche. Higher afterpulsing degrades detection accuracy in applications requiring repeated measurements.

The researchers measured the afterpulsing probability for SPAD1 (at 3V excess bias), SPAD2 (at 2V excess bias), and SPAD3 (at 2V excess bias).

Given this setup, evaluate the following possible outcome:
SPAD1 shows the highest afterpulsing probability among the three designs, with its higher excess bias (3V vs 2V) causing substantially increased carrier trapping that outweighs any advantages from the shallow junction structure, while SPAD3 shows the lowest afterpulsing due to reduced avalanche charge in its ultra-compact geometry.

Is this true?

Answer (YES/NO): YES